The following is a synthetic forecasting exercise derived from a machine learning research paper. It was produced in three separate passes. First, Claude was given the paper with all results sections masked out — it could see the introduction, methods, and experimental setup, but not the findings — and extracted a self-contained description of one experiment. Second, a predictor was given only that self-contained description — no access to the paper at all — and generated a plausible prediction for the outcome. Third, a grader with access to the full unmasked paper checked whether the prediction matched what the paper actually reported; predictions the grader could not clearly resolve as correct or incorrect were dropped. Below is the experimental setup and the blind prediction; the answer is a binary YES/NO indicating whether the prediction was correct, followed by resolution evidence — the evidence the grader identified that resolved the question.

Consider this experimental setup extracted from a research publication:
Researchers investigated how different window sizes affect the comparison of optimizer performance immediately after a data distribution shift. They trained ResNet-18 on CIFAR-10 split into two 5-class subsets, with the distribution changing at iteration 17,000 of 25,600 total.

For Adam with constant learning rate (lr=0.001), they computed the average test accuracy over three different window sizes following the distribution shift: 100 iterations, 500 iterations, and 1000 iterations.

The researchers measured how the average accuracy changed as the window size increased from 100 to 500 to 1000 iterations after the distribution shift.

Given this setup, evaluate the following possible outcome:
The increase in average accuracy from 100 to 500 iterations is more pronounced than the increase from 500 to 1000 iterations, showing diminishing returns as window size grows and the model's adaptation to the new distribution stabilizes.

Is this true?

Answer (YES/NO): YES